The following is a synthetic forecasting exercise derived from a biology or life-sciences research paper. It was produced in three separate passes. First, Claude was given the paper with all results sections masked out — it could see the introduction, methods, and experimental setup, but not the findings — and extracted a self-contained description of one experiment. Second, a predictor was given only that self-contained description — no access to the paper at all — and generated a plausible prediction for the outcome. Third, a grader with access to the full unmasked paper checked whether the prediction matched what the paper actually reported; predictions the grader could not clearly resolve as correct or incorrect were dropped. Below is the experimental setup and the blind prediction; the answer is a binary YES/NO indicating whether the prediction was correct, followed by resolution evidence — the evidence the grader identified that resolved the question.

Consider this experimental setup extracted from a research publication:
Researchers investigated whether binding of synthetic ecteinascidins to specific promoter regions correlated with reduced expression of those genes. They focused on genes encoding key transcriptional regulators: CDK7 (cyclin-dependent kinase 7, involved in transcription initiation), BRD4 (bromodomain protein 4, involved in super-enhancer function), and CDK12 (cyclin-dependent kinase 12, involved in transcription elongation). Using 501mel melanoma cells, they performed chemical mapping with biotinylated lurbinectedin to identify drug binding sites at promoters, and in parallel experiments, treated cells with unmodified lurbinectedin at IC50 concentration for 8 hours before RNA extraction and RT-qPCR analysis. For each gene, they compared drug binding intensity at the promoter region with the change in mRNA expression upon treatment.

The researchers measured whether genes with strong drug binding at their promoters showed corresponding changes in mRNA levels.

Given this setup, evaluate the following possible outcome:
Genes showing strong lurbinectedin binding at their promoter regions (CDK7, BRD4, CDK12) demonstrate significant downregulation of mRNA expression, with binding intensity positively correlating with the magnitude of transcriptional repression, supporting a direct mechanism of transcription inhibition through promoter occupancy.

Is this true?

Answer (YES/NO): YES